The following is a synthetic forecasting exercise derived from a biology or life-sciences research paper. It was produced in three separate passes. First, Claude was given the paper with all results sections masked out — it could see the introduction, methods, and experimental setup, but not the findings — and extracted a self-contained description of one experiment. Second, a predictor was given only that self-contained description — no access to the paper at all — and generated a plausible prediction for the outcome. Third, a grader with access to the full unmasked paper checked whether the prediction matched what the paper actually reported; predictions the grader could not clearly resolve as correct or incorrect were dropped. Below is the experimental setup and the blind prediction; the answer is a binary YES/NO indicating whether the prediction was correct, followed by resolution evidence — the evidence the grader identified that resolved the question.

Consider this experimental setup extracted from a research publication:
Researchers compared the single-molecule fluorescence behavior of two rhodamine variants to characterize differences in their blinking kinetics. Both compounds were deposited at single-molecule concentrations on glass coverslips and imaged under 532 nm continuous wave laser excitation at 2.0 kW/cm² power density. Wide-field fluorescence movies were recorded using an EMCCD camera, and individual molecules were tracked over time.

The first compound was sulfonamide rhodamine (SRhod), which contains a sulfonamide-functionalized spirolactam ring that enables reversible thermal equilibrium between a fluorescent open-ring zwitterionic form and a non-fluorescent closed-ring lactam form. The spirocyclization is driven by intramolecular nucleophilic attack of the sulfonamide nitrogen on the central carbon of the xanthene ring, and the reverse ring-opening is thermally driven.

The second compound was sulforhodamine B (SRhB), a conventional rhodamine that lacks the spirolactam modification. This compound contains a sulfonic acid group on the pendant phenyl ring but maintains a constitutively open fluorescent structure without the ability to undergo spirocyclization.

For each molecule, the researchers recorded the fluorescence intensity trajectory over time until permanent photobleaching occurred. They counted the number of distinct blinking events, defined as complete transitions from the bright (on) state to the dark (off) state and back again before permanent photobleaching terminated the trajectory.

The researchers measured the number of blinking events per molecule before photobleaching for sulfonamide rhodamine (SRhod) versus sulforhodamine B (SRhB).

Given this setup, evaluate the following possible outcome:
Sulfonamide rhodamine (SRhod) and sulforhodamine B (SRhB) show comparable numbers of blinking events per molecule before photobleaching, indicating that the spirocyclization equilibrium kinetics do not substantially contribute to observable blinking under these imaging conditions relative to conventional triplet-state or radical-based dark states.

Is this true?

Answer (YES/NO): NO